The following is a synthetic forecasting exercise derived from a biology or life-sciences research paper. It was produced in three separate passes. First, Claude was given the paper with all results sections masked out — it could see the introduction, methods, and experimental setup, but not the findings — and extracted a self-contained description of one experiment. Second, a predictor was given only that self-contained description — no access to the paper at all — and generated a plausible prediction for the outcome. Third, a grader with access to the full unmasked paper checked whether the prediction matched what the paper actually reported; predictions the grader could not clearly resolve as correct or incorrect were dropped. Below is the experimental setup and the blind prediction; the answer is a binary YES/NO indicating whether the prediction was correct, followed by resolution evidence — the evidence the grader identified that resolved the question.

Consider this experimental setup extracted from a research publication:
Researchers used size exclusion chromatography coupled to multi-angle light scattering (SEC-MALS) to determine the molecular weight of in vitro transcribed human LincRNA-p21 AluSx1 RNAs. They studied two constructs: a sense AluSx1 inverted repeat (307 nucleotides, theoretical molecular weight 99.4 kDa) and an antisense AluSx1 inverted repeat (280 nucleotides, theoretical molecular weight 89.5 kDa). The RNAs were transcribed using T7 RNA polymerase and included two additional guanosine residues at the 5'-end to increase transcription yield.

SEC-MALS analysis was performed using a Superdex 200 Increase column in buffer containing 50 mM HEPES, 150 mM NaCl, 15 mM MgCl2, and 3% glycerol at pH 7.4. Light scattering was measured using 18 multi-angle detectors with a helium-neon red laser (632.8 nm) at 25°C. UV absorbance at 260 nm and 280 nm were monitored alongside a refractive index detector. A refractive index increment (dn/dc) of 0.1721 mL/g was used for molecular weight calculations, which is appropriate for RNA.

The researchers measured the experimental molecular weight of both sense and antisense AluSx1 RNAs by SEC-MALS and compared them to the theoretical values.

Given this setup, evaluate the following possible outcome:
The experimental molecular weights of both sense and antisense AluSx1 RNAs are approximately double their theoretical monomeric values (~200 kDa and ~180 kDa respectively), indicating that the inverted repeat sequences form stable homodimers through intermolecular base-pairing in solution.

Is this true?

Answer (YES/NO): NO